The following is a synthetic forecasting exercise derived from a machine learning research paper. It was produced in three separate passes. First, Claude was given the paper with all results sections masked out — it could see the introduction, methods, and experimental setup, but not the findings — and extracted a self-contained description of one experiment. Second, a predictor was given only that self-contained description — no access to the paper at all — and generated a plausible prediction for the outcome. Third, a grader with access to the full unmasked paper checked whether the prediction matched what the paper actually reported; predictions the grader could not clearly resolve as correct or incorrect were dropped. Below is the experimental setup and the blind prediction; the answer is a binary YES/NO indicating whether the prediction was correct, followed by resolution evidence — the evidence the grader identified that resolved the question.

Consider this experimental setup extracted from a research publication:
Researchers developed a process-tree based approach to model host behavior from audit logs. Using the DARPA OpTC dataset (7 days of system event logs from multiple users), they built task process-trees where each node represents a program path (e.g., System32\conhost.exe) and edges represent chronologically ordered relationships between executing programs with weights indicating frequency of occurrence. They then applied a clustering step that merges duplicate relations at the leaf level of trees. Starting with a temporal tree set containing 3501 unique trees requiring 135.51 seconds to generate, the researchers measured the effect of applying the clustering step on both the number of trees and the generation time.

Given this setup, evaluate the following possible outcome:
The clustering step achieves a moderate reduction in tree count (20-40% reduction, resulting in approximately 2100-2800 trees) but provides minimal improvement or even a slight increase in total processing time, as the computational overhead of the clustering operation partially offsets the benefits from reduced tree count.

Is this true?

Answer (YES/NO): YES